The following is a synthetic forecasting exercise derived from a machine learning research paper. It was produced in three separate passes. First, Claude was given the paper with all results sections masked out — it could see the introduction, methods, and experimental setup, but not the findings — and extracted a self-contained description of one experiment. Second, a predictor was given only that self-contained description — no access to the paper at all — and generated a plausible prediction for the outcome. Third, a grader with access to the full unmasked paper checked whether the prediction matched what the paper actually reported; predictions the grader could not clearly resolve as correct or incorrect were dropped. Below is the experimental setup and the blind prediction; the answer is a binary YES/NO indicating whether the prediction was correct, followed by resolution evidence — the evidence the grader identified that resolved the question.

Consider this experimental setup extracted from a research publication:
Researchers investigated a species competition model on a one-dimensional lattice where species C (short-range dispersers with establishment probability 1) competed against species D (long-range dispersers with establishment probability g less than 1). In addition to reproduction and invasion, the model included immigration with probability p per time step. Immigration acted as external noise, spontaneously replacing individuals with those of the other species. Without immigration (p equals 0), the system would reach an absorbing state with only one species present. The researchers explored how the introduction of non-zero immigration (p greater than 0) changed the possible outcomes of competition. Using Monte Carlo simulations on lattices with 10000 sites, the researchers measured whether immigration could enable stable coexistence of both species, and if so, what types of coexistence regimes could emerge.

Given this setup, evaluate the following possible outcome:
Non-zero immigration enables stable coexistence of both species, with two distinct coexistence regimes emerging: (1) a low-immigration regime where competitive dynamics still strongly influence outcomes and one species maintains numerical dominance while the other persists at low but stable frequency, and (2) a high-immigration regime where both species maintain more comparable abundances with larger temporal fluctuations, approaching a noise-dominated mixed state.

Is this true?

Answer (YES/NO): NO